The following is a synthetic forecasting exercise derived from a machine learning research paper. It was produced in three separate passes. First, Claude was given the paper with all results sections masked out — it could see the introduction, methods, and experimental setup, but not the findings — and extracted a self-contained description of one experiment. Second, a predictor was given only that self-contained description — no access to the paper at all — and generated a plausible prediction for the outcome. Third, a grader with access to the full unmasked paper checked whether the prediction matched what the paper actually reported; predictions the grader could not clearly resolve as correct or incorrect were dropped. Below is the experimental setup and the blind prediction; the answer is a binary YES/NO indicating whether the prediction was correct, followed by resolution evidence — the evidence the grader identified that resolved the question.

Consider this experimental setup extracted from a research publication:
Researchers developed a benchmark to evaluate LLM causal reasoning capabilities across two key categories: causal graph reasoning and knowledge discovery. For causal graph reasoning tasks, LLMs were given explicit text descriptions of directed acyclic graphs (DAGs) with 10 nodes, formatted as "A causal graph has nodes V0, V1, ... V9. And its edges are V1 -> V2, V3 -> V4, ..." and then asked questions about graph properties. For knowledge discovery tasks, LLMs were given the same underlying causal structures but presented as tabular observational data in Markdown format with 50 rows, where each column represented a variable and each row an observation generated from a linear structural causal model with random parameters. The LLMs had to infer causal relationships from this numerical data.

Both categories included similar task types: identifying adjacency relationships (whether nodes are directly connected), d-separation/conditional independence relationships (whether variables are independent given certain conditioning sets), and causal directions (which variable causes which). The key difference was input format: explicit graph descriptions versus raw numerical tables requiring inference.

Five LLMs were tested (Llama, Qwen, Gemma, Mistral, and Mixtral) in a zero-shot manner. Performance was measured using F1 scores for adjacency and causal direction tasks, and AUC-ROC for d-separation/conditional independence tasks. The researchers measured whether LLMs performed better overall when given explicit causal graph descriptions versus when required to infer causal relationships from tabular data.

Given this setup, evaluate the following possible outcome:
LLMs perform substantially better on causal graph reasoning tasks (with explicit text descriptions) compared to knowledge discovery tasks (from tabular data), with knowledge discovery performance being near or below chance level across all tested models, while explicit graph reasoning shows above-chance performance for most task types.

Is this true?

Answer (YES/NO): NO